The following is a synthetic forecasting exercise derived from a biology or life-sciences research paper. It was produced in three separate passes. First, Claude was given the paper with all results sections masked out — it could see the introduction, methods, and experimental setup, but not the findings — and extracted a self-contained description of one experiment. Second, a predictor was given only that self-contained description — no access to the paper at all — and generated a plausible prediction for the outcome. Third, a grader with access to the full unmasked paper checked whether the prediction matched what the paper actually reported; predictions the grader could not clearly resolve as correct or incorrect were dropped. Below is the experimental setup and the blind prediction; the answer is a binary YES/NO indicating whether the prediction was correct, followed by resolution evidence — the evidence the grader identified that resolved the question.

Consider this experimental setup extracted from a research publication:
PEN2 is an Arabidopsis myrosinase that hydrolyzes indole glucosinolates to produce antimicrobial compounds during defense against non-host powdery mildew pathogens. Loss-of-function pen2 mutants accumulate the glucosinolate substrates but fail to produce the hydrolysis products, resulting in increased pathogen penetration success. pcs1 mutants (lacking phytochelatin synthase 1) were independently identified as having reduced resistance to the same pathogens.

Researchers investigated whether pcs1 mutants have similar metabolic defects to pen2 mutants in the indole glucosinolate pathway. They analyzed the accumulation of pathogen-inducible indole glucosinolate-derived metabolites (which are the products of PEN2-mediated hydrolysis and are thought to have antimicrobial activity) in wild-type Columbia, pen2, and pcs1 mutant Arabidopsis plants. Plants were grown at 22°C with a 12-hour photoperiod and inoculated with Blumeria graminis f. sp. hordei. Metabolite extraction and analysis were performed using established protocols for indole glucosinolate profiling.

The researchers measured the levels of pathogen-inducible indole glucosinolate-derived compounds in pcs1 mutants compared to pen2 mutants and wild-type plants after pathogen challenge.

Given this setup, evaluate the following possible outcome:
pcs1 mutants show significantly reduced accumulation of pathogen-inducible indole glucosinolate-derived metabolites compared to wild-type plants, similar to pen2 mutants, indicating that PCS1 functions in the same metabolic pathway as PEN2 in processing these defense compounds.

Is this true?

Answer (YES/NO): YES